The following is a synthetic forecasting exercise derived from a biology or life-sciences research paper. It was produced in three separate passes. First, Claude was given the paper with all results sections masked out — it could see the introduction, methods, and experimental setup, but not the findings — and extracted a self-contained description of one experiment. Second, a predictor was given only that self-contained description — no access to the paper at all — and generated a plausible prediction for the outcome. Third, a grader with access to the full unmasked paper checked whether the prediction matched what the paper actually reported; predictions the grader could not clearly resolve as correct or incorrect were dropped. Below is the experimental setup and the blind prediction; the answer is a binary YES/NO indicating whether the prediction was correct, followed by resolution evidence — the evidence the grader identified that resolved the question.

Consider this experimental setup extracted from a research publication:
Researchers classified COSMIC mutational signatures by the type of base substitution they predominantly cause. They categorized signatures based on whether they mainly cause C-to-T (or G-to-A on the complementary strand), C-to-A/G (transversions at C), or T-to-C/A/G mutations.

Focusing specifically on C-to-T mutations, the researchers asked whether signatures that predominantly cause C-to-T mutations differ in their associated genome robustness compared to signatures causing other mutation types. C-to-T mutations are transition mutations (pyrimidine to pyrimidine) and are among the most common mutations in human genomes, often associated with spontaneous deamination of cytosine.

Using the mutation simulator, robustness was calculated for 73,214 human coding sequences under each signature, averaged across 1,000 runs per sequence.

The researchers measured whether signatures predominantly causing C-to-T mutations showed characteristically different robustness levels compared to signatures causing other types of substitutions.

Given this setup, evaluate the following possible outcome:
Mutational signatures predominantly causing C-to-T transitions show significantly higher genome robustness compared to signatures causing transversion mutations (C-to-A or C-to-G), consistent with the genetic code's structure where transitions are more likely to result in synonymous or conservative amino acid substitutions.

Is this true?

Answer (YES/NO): YES